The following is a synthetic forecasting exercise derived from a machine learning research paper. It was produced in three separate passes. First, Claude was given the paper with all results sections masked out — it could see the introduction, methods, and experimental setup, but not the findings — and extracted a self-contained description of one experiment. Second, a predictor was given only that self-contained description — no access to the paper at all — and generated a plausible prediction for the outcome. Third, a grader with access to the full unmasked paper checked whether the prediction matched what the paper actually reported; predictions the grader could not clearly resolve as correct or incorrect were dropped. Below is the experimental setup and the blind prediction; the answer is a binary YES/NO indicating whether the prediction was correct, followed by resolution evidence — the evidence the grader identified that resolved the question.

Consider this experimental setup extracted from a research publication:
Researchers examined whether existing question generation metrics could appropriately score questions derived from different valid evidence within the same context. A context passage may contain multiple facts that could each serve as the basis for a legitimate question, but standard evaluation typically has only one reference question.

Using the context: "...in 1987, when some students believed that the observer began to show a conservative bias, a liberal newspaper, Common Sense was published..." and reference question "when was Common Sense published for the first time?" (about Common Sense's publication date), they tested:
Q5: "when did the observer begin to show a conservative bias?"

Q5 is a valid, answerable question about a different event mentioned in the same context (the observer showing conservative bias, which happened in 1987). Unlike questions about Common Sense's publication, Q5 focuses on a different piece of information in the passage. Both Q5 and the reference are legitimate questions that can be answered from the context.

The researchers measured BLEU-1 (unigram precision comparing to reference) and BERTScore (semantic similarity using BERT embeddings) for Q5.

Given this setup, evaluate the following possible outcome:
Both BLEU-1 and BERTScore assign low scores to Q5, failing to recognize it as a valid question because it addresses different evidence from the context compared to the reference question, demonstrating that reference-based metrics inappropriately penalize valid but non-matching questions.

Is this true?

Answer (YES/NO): YES